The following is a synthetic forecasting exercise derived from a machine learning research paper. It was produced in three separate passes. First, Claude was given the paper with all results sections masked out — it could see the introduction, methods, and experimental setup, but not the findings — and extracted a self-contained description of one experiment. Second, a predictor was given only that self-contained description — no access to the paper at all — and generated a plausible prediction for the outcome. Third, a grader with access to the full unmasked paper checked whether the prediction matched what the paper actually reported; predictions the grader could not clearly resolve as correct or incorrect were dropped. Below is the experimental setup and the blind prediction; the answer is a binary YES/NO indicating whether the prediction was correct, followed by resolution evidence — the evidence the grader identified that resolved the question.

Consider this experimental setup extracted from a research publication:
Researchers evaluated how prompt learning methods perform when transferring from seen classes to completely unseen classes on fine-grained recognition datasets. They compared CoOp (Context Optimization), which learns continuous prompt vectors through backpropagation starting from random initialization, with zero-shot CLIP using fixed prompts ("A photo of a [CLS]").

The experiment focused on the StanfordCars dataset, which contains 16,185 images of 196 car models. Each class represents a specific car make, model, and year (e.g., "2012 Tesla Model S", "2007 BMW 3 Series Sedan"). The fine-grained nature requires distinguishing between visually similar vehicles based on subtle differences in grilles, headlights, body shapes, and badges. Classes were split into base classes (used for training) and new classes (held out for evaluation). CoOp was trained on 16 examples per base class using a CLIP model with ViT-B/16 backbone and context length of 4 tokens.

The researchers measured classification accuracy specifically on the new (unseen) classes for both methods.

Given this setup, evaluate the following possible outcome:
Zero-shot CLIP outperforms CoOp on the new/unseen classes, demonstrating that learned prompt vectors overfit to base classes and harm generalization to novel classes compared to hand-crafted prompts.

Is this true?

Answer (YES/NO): YES